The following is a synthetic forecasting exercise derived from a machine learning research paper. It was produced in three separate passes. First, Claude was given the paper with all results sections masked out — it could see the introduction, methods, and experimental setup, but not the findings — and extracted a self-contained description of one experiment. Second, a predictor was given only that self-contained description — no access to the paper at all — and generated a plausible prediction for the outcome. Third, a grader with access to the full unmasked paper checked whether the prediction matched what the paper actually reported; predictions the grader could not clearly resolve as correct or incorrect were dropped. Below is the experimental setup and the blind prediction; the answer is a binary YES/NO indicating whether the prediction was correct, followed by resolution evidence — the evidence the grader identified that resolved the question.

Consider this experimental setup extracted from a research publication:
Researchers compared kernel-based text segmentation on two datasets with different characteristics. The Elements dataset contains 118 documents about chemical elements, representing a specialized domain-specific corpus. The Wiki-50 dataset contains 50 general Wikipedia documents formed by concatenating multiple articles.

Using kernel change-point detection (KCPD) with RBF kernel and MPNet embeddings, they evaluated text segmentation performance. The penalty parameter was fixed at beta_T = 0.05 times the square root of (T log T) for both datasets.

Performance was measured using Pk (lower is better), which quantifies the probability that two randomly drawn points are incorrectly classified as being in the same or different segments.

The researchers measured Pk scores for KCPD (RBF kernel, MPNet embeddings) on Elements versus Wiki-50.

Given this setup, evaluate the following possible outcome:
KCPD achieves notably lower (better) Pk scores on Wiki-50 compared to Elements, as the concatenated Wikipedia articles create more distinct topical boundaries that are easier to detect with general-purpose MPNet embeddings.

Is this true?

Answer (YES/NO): NO